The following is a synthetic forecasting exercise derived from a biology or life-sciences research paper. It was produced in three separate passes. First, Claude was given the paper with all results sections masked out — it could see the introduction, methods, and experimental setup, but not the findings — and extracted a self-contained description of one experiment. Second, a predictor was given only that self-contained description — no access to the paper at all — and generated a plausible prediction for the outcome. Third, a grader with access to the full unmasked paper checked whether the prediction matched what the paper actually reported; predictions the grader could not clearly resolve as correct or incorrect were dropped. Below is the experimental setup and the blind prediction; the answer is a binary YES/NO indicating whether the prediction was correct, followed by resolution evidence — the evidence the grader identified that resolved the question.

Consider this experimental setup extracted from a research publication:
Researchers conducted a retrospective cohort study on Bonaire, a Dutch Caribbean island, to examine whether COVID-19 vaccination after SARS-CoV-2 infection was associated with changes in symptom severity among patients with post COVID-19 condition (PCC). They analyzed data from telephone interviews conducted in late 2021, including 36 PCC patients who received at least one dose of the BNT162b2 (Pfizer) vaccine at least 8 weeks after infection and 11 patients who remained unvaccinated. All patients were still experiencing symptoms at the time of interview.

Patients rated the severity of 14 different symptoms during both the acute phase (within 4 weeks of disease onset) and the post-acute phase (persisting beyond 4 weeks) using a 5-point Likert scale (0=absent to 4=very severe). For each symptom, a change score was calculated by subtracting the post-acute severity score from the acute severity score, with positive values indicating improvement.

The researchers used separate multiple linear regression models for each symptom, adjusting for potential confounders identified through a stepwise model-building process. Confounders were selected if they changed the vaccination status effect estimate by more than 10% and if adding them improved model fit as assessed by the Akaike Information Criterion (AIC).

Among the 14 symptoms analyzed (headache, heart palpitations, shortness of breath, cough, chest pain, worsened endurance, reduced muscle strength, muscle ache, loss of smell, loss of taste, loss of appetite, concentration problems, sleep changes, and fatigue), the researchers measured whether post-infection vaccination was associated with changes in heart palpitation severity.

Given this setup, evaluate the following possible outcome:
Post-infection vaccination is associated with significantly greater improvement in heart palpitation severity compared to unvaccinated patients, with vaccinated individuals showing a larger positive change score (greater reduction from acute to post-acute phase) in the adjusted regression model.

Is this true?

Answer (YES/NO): YES